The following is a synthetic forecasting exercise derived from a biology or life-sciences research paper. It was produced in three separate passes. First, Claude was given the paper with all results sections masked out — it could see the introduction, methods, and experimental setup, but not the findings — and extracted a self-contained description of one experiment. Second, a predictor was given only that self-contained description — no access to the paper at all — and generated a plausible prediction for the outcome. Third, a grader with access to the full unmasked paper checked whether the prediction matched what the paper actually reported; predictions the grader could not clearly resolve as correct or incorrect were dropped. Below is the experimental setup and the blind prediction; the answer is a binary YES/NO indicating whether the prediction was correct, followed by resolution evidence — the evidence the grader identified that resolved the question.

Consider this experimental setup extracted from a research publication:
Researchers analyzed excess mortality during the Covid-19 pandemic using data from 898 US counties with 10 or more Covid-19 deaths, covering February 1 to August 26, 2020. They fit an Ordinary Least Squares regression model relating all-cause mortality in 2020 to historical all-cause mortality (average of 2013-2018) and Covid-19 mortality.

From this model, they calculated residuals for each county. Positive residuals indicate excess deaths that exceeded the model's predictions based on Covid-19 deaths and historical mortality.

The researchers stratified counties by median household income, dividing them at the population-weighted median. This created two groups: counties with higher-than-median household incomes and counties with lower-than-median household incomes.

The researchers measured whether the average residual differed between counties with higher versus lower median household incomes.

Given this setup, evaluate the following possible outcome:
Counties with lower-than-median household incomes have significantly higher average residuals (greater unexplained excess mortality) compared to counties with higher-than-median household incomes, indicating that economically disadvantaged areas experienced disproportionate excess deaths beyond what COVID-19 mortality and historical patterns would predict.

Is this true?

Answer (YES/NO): YES